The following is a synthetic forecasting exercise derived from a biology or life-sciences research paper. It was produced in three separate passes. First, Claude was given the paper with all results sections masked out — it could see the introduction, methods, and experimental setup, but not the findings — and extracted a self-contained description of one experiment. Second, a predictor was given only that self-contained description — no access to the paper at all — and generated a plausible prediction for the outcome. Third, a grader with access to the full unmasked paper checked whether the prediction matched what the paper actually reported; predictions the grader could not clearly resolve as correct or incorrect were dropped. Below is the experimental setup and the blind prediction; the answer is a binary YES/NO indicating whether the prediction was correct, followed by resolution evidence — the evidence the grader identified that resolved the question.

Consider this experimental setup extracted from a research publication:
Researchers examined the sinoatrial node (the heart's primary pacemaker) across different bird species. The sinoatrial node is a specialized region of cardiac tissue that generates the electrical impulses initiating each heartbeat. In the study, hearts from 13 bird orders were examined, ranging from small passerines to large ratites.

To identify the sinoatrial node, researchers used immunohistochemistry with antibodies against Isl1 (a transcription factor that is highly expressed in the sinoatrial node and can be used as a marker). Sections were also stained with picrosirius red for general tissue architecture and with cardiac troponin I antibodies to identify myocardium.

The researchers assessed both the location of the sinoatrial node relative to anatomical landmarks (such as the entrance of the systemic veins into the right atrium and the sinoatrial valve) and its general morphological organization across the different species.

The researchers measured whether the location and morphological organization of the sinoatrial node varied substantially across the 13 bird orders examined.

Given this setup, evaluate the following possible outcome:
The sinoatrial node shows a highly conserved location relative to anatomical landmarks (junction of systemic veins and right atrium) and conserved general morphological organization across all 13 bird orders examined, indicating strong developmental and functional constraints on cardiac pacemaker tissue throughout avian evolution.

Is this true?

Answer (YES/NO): NO